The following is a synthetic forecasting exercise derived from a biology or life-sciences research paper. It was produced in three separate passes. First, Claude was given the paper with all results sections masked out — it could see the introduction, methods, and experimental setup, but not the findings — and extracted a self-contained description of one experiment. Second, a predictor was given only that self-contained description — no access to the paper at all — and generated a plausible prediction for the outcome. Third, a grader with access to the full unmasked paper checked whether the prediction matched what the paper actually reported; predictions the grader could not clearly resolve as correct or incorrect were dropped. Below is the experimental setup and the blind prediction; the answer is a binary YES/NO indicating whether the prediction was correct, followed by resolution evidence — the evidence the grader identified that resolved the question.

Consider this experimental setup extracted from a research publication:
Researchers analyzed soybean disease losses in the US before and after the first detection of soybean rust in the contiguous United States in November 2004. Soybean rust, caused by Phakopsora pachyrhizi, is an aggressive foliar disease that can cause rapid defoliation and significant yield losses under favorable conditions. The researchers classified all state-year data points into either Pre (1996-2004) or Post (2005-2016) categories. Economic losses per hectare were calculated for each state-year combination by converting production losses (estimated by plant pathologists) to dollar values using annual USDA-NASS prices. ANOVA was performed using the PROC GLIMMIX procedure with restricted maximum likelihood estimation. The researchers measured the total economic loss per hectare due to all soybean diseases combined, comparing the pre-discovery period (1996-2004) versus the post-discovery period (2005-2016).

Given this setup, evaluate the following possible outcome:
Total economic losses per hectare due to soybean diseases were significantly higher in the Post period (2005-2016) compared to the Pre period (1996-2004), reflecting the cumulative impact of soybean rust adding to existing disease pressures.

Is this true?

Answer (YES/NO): NO